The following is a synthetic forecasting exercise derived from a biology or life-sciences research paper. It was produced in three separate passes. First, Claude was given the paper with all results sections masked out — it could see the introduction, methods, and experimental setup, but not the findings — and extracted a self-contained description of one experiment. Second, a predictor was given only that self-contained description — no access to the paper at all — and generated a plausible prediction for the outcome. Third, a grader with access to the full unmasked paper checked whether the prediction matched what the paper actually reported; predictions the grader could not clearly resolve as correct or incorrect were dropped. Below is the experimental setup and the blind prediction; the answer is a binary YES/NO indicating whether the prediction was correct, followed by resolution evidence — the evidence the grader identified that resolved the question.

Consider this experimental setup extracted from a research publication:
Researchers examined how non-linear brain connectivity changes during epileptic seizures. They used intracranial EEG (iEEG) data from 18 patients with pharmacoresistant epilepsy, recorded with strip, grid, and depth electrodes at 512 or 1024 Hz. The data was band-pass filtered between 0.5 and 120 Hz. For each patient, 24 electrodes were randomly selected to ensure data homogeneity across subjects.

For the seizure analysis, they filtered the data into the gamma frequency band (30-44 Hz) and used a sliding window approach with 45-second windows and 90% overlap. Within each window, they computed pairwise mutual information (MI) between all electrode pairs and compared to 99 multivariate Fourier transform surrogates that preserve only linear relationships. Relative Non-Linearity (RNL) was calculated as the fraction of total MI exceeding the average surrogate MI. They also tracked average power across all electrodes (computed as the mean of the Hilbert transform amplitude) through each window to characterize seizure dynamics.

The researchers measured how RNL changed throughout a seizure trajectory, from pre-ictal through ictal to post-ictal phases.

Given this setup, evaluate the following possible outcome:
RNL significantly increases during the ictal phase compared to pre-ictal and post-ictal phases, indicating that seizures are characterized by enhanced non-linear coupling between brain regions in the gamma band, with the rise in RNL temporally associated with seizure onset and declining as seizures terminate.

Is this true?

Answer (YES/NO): NO